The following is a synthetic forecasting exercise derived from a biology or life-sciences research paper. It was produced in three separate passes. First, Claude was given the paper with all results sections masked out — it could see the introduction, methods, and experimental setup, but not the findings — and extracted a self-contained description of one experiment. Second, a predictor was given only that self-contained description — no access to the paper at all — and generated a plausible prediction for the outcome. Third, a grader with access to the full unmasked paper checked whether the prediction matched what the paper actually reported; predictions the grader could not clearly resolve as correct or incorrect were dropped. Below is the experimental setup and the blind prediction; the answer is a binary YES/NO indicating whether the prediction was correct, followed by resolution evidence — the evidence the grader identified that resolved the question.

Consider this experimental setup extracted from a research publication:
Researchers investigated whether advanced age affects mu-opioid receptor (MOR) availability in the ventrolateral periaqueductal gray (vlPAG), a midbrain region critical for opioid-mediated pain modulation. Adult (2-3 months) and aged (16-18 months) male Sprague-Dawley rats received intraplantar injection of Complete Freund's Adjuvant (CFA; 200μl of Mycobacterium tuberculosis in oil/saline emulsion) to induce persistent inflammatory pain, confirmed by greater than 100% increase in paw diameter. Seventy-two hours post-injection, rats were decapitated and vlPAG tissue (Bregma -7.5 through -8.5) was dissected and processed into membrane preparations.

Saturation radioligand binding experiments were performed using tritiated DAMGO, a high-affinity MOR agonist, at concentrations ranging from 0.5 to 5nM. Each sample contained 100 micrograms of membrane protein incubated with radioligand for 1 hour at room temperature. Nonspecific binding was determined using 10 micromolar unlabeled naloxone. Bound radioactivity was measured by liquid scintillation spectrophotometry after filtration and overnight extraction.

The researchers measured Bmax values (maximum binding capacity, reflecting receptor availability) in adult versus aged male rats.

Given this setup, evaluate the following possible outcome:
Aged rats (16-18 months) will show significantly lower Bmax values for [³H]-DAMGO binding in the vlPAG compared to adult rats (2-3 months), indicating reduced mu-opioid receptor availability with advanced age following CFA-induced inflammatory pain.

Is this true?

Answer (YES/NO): YES